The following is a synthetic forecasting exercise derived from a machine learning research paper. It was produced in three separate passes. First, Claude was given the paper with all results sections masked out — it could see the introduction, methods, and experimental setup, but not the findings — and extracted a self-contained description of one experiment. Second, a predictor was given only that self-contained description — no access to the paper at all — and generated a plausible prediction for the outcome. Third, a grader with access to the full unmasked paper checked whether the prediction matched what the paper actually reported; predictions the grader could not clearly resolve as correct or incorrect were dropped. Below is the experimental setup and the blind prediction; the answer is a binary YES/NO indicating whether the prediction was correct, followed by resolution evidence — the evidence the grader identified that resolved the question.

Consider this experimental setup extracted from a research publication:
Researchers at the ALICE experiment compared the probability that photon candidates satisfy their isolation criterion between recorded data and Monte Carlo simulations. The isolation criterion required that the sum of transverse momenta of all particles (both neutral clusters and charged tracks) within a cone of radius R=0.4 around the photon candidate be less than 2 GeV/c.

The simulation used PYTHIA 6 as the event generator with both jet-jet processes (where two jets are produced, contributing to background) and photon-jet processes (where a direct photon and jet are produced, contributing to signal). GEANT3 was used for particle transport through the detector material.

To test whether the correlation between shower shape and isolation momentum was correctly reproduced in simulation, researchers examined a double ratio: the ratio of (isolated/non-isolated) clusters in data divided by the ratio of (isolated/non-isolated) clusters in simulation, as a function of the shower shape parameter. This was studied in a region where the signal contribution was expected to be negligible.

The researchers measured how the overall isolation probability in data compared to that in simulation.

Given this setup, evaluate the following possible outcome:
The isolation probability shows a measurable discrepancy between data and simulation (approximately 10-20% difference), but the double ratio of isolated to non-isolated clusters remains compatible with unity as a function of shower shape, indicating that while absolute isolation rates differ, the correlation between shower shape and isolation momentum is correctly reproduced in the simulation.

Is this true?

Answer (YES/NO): NO